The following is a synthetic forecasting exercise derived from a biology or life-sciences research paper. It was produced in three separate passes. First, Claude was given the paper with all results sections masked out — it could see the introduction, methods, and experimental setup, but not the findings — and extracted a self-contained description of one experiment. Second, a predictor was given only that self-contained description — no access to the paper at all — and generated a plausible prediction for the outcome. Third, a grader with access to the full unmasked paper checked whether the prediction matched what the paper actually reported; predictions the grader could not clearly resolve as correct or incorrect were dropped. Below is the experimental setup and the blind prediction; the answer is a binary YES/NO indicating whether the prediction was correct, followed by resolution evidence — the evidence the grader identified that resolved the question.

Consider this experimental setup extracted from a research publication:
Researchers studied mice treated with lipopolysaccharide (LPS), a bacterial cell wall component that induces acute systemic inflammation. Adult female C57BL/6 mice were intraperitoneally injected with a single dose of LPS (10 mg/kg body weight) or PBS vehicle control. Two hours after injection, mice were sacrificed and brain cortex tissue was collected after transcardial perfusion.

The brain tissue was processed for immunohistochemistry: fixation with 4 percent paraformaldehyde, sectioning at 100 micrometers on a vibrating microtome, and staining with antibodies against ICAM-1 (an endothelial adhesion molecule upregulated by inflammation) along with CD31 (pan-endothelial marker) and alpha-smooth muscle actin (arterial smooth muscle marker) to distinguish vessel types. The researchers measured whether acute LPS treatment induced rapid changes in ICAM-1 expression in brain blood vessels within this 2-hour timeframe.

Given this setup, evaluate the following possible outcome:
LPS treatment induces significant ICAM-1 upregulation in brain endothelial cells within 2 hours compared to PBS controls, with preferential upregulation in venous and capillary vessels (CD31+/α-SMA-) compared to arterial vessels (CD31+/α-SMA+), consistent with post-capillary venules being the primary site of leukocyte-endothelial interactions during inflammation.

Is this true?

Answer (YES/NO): NO